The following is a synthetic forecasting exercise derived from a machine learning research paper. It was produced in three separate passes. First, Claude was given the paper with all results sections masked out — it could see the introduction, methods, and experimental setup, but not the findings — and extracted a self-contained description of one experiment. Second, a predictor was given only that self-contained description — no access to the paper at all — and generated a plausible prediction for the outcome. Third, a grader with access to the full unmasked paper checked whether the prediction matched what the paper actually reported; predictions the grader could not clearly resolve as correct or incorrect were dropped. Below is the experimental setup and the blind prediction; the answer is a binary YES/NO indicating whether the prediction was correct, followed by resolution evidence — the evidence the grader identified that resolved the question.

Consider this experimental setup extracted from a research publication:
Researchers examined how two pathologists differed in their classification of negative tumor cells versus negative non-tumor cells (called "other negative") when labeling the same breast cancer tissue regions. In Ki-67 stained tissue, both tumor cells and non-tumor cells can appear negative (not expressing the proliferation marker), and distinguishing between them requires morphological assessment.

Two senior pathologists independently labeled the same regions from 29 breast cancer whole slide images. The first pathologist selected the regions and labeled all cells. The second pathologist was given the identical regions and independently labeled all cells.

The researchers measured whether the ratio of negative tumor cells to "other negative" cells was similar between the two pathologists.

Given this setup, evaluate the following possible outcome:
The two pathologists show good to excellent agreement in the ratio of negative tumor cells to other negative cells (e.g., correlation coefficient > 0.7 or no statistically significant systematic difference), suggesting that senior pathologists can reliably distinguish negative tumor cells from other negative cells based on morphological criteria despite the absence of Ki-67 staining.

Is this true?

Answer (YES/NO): NO